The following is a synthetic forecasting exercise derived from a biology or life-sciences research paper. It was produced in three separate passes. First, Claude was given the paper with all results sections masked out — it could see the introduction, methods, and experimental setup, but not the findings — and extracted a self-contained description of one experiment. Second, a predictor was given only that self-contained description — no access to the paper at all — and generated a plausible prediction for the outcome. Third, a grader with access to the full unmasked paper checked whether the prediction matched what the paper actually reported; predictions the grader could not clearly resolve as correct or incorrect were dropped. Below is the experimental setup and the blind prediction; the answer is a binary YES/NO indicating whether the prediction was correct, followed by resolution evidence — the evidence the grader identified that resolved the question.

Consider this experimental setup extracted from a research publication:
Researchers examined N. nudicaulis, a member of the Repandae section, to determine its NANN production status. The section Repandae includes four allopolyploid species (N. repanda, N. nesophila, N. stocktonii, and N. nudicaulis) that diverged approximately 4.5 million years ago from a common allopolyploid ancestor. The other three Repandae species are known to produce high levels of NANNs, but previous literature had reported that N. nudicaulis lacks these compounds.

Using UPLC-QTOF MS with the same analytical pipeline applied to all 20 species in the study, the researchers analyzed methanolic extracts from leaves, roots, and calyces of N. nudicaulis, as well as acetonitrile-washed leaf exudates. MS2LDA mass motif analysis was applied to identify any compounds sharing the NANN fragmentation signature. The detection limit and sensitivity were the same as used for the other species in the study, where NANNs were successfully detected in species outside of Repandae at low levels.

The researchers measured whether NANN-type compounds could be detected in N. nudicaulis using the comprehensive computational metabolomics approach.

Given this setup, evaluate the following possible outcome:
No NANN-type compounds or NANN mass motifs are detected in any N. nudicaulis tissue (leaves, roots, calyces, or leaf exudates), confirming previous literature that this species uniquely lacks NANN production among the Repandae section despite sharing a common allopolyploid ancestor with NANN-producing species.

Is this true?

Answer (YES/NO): NO